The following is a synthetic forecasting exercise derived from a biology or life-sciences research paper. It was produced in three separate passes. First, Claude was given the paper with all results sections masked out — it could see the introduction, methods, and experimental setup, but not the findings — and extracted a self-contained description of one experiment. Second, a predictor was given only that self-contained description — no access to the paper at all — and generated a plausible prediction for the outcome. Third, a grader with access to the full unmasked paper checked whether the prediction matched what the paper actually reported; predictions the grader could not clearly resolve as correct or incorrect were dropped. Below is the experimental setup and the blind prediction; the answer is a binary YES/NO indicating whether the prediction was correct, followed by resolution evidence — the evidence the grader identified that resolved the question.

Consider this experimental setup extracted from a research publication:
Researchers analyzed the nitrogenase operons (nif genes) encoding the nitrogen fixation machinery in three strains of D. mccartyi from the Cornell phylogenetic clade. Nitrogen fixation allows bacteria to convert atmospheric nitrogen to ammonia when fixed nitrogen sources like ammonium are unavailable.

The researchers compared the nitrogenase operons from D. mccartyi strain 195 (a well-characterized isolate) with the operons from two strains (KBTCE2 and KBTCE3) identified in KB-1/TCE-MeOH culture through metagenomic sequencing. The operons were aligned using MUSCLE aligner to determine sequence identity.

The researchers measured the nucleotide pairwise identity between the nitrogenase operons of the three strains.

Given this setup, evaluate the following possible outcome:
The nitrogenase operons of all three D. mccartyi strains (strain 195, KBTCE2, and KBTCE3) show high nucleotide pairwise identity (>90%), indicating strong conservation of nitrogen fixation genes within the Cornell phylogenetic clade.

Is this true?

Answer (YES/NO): YES